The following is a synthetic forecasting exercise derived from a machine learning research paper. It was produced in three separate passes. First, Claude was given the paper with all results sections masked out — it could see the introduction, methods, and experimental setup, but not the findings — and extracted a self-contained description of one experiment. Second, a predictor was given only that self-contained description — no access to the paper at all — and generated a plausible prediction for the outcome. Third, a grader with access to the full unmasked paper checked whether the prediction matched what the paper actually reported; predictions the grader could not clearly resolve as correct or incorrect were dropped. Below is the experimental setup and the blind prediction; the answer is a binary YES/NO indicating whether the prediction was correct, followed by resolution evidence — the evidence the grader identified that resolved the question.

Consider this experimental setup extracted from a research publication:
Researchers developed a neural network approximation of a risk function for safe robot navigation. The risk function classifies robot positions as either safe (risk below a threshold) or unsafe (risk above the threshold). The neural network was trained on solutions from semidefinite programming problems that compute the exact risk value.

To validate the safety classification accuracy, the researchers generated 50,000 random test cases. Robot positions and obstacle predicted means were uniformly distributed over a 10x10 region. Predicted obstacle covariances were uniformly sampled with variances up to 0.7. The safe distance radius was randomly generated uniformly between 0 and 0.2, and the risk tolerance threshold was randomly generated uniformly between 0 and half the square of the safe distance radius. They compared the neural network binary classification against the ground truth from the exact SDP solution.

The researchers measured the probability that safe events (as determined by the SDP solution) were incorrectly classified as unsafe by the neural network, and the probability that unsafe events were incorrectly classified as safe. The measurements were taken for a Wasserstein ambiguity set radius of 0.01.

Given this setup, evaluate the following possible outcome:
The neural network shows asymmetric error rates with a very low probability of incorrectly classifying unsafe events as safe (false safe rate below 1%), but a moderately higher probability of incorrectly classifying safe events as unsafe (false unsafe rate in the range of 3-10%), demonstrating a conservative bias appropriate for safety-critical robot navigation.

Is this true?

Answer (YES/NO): NO